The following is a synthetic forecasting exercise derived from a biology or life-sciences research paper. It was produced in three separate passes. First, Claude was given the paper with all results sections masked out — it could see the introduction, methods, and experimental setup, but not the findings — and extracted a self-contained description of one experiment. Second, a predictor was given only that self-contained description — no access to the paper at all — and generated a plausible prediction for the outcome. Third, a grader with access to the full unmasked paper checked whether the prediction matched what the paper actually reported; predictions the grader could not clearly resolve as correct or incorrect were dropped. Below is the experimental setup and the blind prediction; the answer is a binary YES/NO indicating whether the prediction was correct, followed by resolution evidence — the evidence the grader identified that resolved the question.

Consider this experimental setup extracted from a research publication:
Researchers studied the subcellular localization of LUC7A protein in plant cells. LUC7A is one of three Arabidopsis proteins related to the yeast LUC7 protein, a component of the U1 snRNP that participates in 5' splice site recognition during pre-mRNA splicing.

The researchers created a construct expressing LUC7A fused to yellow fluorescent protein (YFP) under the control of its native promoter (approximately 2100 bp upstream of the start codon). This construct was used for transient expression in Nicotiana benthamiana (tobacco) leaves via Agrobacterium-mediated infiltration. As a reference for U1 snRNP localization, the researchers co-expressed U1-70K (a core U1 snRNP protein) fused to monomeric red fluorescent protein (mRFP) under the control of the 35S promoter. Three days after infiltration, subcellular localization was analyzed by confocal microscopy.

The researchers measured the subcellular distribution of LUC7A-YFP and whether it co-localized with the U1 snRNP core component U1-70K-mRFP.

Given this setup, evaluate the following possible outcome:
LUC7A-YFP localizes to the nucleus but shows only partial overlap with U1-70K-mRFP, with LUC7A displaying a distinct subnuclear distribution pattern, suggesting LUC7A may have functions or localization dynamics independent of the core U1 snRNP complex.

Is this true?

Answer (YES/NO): YES